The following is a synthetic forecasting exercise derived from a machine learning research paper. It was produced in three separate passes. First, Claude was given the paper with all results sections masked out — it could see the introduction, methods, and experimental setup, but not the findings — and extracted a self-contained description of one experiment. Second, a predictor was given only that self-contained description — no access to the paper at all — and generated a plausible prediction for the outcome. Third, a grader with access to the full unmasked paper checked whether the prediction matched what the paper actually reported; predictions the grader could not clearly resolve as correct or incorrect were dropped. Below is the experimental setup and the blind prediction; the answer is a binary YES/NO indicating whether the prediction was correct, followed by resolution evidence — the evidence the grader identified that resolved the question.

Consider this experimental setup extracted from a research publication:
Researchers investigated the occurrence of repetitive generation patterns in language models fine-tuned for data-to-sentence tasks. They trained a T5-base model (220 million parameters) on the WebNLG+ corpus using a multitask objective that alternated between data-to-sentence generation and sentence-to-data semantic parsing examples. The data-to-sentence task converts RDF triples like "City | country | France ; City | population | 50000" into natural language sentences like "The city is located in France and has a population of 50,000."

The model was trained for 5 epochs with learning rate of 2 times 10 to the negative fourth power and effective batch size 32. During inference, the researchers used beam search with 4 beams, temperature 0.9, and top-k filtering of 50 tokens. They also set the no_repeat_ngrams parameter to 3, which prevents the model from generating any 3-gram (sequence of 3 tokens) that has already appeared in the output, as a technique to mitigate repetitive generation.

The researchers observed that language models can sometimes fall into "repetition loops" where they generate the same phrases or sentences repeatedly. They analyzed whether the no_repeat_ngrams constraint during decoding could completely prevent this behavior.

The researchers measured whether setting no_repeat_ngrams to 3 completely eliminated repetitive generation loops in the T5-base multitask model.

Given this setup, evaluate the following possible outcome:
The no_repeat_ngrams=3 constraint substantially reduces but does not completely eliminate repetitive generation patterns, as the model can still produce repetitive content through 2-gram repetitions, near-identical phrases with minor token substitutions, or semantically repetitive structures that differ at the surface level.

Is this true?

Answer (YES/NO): YES